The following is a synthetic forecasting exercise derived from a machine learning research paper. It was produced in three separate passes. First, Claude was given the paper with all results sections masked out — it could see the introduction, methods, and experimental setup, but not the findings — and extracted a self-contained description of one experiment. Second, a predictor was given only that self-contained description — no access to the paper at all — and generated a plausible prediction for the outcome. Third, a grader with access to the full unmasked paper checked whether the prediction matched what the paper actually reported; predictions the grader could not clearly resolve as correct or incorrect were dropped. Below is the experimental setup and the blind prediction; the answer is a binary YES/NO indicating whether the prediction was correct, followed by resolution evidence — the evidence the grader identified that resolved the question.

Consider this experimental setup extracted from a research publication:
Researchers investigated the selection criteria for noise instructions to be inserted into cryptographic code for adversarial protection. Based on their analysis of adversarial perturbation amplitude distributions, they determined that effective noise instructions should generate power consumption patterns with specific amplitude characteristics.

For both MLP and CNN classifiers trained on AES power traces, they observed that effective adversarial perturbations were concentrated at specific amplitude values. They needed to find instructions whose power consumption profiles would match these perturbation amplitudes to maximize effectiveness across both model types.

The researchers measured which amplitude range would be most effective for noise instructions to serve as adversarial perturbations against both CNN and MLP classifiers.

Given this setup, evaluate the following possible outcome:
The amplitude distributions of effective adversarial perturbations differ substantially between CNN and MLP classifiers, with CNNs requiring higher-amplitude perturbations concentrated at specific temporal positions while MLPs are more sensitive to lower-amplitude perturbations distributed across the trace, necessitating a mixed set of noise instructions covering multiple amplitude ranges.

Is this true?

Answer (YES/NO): NO